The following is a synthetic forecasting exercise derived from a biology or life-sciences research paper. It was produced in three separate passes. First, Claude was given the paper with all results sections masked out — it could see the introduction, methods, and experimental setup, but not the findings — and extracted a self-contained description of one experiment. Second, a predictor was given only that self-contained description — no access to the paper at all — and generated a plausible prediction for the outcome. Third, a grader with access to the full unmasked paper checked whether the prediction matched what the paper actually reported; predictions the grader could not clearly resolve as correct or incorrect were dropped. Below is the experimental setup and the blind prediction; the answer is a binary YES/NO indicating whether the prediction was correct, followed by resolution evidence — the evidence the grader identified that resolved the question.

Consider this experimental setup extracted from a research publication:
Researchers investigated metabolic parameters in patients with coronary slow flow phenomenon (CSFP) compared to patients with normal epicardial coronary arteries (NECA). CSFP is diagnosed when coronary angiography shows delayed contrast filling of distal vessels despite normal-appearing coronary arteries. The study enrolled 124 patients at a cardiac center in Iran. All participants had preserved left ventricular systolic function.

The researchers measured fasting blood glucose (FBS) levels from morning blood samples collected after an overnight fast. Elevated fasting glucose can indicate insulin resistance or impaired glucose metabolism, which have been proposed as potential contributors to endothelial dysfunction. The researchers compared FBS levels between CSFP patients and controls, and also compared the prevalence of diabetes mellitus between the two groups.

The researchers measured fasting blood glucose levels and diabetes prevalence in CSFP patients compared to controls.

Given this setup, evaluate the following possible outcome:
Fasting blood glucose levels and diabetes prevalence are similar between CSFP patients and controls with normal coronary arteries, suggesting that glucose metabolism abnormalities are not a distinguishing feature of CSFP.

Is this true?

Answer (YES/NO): NO